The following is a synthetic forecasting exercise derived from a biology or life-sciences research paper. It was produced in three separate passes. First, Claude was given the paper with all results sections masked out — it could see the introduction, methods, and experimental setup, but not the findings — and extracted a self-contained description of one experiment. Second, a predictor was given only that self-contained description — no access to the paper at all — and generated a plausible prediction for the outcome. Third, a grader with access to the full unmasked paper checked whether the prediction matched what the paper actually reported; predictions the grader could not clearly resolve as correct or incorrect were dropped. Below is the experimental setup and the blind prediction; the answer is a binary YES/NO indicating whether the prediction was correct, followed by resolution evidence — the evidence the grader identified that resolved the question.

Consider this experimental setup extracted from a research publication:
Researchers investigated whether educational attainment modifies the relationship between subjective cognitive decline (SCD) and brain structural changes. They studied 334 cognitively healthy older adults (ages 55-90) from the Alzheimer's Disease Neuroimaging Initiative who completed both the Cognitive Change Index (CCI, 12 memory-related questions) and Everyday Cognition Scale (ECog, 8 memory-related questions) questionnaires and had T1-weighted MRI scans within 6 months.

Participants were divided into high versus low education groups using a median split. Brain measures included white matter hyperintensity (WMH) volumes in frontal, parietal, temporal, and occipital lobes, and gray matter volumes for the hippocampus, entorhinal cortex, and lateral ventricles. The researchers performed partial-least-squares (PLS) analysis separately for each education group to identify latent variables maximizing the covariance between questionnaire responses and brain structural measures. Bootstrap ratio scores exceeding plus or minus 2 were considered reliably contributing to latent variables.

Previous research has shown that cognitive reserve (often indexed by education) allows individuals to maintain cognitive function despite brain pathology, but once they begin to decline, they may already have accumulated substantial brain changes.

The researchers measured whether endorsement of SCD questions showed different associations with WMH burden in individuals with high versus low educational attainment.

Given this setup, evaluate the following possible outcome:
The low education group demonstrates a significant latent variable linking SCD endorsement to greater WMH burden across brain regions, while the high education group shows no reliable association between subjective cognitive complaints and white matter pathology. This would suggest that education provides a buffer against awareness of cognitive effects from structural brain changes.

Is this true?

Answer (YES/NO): NO